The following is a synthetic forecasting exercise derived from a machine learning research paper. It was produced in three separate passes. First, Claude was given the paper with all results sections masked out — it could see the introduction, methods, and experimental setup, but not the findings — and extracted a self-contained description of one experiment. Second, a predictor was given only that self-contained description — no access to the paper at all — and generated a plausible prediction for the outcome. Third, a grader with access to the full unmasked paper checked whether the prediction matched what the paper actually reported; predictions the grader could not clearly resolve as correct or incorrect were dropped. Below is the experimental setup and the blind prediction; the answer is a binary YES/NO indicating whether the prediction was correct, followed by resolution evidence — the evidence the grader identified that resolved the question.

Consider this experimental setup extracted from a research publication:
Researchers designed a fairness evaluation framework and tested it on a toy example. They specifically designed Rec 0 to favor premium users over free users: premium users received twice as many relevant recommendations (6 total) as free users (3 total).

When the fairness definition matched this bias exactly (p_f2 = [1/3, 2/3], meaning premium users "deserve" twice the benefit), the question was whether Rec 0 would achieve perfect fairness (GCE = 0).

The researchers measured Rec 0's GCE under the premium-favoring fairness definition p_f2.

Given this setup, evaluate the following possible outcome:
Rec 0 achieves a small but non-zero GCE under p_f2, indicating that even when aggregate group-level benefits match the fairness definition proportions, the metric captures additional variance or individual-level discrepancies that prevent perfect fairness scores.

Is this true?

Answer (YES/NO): YES